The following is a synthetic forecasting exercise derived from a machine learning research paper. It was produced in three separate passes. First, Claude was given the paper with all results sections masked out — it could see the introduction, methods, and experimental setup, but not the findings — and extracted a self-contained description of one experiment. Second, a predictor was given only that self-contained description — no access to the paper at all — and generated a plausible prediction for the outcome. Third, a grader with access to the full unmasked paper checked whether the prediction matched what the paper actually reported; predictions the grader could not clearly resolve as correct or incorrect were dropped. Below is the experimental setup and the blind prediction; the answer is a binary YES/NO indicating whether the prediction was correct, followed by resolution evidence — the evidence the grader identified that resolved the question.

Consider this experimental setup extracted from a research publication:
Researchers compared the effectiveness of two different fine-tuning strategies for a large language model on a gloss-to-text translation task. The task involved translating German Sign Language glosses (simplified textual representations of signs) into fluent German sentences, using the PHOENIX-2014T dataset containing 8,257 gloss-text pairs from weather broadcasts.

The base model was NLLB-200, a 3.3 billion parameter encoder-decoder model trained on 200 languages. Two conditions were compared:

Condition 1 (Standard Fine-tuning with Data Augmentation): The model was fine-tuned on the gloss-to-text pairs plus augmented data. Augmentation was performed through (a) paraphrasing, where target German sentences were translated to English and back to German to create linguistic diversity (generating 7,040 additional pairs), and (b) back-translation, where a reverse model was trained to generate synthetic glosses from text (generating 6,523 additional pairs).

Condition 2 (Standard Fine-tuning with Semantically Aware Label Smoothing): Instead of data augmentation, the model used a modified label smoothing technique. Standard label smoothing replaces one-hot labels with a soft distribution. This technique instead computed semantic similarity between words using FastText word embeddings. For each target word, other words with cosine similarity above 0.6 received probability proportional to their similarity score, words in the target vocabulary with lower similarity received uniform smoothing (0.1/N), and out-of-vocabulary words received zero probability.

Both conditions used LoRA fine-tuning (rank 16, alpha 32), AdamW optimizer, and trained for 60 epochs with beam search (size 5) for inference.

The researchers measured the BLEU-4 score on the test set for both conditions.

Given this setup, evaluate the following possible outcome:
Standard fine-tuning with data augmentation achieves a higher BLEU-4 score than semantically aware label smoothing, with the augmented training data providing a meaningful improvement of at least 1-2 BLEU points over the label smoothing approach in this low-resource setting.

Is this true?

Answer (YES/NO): NO